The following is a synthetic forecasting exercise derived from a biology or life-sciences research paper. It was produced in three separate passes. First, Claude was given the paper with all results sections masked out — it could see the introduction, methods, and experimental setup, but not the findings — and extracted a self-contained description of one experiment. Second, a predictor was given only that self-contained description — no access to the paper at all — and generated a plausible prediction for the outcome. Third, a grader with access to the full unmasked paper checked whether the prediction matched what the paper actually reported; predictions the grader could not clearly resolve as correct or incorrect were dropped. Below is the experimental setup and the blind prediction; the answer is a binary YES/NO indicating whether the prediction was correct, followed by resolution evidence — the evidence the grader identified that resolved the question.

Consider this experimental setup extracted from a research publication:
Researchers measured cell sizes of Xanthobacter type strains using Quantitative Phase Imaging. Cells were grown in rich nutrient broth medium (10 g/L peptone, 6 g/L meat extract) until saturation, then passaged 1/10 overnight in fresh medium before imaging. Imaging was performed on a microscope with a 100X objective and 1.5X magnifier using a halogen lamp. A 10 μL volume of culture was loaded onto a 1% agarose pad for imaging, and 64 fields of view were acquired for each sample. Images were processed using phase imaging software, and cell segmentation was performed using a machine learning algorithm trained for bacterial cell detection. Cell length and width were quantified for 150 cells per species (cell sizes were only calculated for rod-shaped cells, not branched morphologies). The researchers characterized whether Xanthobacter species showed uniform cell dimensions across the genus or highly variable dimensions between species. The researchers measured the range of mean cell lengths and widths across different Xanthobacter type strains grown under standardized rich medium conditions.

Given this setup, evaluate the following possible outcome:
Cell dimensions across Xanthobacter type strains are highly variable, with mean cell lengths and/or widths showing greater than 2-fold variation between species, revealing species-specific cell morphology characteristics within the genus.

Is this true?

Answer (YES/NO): NO